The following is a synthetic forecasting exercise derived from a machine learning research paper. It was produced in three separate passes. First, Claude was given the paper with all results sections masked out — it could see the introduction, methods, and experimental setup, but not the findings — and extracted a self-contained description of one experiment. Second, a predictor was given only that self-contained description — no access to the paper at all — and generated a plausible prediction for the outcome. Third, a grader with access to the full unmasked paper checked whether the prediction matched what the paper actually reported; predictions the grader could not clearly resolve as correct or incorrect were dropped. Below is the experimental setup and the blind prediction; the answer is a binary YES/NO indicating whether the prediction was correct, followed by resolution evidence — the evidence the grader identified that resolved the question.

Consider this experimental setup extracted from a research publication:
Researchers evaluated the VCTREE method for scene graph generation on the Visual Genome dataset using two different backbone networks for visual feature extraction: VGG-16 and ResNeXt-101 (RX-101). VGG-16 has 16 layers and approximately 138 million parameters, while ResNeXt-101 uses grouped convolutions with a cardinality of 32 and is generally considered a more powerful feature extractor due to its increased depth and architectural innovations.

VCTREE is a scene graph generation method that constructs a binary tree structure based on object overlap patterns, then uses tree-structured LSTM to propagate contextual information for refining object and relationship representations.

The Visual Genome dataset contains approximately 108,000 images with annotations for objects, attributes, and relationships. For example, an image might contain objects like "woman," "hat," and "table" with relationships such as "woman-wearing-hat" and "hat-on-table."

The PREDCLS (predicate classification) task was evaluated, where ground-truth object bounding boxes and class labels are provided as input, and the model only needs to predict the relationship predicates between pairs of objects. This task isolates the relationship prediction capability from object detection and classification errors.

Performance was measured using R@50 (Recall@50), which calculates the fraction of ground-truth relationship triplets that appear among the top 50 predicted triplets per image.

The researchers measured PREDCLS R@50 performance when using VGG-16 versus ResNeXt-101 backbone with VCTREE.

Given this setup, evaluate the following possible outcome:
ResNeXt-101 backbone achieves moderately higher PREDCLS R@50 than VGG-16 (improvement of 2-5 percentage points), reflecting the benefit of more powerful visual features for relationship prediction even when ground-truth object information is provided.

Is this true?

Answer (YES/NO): NO